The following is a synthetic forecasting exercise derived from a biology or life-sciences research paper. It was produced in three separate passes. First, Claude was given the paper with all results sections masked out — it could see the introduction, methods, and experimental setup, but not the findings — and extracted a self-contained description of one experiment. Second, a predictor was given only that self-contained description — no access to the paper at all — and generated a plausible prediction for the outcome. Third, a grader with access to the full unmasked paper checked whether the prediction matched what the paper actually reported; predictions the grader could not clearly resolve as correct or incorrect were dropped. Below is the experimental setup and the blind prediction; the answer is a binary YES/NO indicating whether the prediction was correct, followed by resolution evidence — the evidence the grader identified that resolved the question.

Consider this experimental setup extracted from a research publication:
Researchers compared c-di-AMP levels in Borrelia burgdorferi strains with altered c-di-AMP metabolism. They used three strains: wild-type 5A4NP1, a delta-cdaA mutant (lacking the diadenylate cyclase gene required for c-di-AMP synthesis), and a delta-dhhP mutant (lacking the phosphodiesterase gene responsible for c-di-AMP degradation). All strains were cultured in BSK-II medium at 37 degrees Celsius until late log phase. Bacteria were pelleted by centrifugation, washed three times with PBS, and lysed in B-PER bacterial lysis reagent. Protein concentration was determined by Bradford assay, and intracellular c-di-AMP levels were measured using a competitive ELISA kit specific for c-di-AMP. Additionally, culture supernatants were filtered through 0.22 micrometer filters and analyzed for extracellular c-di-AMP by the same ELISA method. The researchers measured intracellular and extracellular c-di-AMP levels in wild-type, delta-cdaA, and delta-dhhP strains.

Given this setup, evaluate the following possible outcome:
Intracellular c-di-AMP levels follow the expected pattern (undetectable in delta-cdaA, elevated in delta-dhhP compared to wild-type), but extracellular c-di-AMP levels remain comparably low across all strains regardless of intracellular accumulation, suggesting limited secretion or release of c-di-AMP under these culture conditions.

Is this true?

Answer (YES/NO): NO